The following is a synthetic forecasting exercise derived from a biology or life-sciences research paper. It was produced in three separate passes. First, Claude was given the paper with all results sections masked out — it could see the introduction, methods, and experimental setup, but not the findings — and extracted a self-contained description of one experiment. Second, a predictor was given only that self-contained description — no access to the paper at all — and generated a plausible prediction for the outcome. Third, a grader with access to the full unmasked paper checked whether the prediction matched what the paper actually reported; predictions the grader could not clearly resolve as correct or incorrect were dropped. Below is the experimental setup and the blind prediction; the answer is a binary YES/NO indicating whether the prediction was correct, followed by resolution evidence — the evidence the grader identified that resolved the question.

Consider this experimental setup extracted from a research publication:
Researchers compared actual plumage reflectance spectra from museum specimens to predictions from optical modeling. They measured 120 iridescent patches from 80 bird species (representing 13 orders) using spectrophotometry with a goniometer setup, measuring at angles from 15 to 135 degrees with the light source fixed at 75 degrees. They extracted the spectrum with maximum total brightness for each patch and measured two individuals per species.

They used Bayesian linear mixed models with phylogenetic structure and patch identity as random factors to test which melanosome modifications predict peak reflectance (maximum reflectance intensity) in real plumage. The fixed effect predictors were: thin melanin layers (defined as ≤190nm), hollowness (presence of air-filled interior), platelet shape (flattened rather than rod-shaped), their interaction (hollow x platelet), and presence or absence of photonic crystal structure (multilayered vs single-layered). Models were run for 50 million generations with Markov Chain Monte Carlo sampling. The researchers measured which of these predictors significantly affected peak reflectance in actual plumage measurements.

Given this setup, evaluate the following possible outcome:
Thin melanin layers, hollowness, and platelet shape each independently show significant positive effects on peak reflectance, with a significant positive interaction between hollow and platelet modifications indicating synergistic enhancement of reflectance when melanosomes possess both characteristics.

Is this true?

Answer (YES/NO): NO